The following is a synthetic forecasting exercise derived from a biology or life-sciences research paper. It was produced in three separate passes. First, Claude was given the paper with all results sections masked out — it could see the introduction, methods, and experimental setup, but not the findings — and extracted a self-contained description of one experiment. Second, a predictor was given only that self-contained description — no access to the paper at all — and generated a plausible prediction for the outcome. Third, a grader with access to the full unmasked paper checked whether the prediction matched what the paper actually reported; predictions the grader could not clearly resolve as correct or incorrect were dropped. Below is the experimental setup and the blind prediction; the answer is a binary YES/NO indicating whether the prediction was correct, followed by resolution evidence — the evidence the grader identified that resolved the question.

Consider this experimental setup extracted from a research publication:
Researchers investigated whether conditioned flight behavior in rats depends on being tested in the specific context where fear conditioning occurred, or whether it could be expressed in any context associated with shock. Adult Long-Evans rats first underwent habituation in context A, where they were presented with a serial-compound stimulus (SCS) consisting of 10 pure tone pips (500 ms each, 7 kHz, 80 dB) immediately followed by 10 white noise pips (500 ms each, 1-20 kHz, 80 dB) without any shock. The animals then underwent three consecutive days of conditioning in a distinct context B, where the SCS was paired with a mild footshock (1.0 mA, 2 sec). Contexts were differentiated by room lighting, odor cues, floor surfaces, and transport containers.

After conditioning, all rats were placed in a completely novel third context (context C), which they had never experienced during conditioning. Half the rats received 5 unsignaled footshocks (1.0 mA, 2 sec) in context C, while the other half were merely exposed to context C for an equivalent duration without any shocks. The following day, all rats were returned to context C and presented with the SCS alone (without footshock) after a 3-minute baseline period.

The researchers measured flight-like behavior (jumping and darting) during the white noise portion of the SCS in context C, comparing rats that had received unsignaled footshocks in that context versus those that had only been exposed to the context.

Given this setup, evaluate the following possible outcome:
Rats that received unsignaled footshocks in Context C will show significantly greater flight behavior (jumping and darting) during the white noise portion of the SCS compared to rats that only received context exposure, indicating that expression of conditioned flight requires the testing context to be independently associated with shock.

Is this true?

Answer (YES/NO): YES